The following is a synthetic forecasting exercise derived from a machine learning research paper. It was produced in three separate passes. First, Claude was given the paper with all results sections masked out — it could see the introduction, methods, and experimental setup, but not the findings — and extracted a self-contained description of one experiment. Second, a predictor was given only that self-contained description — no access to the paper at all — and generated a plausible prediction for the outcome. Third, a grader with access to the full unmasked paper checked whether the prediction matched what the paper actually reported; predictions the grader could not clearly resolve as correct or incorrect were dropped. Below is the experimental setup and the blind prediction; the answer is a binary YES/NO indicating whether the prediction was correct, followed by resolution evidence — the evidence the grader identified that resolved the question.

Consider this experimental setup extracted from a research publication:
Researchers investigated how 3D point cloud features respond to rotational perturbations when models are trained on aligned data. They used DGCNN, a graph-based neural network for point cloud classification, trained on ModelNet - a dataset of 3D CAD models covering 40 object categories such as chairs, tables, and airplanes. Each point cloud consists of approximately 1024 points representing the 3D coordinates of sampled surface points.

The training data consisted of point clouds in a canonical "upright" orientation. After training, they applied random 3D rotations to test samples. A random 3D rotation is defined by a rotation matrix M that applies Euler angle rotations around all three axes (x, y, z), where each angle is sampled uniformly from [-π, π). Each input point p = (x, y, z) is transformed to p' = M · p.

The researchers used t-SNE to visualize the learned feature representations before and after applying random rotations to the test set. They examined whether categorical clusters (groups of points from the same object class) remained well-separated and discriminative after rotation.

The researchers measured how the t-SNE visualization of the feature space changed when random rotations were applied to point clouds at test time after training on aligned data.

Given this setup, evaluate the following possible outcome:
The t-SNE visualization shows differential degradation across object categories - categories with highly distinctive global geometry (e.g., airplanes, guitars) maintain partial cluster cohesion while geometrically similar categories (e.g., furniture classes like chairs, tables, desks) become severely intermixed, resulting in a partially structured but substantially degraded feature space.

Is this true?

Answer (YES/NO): NO